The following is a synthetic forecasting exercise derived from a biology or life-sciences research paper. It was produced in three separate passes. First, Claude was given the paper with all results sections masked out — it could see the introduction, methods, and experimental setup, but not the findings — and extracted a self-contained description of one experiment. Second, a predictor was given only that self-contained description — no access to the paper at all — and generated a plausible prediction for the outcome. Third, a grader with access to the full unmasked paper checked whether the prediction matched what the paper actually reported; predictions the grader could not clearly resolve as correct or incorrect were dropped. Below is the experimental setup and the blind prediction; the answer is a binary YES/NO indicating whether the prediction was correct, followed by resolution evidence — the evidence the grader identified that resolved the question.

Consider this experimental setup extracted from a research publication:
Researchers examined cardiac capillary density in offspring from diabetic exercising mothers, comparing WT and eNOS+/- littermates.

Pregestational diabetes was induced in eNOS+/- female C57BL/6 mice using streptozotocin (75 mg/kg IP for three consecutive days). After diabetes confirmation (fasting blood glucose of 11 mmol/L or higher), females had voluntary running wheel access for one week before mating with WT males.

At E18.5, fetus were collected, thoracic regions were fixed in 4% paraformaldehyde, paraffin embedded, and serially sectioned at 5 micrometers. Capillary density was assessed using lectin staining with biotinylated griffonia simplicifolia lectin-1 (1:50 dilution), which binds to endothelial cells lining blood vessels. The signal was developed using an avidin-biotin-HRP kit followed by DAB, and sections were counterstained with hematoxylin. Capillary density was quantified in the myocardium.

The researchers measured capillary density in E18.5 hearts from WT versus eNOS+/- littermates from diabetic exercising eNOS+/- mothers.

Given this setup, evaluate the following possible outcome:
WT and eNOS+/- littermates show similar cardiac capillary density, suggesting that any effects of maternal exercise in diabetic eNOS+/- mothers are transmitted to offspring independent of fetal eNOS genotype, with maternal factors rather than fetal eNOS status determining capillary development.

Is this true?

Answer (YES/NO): YES